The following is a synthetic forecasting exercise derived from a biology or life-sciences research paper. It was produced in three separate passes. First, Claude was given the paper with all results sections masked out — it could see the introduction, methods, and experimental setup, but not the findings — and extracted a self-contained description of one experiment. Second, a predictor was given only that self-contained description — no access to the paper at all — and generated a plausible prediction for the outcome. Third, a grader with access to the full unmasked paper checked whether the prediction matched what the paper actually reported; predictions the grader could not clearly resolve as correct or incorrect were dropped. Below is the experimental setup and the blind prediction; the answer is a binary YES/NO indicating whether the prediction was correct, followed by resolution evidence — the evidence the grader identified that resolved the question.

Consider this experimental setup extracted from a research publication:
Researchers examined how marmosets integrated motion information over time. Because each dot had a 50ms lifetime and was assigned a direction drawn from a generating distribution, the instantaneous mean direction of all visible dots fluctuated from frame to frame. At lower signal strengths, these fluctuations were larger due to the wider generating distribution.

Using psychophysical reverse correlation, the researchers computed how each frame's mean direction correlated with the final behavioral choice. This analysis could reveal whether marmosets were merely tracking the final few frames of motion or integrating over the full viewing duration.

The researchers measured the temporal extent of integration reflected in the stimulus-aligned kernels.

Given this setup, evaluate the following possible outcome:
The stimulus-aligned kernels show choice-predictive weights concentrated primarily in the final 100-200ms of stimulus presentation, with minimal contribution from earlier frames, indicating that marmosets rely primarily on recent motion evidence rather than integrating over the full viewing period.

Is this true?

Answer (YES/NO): NO